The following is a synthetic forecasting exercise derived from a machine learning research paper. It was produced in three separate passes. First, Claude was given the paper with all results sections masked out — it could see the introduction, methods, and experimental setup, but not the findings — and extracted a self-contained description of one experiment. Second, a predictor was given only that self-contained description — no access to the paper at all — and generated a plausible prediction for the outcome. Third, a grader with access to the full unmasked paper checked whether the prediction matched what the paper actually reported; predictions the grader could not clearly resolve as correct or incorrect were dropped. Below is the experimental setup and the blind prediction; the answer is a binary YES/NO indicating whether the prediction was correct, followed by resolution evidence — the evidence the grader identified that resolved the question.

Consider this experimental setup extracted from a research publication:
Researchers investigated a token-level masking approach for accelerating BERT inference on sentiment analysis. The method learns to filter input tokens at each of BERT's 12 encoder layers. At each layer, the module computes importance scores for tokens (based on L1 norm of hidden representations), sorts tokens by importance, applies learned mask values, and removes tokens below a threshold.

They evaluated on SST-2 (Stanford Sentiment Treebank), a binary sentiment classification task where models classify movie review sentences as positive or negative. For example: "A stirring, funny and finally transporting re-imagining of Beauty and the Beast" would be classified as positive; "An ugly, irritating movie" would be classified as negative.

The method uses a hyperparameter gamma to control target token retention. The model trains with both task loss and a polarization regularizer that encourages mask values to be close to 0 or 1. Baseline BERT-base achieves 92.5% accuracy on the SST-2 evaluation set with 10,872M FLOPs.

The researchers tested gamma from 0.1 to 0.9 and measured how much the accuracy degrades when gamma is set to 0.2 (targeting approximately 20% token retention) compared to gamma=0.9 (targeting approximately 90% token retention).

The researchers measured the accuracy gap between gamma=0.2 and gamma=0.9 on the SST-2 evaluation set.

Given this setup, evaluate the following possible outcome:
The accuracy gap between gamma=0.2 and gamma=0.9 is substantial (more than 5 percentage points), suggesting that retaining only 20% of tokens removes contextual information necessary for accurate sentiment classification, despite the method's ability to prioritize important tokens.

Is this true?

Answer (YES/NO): NO